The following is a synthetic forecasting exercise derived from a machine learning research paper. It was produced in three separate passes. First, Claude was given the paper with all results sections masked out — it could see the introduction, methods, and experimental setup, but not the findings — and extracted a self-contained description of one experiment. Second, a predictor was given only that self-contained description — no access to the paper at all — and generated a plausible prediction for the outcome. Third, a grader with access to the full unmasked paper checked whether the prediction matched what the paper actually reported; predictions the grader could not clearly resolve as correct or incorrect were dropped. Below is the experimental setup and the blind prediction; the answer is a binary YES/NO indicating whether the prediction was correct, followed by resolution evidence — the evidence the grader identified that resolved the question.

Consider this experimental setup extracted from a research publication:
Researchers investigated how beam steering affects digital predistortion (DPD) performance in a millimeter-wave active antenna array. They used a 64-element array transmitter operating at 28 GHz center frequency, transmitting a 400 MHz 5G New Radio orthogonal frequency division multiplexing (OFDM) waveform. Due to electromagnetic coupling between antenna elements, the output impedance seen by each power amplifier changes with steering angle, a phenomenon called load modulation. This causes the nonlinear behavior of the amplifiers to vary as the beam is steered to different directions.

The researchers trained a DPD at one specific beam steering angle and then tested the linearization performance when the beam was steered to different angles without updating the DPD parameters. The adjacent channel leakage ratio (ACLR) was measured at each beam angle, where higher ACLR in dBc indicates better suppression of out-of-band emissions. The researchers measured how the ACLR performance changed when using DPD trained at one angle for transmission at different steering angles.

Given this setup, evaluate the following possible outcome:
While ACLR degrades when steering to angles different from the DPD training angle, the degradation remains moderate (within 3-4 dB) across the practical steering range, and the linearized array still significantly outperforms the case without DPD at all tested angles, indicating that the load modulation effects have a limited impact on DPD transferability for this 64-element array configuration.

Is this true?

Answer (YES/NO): NO